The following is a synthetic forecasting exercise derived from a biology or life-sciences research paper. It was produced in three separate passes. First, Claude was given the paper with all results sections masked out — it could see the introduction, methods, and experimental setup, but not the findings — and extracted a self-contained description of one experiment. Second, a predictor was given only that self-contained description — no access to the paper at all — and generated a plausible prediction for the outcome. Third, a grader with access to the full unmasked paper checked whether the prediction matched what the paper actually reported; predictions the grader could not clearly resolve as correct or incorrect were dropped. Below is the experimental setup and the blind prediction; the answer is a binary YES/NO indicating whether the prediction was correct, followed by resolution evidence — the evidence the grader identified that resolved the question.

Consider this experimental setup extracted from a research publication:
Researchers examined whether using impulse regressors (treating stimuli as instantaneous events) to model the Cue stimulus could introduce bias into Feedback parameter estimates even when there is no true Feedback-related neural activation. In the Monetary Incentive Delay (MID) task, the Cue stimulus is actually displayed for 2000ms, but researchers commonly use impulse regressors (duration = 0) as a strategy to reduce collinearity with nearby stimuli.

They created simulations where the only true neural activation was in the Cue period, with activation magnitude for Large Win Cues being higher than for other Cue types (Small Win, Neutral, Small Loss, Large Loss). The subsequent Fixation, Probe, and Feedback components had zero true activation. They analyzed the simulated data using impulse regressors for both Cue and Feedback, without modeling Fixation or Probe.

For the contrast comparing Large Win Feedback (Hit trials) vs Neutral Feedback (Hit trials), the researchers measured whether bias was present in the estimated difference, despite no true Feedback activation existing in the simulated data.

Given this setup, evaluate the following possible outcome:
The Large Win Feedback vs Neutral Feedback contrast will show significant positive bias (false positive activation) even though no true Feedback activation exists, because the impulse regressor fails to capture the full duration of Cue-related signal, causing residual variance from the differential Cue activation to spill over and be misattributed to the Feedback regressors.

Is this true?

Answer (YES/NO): YES